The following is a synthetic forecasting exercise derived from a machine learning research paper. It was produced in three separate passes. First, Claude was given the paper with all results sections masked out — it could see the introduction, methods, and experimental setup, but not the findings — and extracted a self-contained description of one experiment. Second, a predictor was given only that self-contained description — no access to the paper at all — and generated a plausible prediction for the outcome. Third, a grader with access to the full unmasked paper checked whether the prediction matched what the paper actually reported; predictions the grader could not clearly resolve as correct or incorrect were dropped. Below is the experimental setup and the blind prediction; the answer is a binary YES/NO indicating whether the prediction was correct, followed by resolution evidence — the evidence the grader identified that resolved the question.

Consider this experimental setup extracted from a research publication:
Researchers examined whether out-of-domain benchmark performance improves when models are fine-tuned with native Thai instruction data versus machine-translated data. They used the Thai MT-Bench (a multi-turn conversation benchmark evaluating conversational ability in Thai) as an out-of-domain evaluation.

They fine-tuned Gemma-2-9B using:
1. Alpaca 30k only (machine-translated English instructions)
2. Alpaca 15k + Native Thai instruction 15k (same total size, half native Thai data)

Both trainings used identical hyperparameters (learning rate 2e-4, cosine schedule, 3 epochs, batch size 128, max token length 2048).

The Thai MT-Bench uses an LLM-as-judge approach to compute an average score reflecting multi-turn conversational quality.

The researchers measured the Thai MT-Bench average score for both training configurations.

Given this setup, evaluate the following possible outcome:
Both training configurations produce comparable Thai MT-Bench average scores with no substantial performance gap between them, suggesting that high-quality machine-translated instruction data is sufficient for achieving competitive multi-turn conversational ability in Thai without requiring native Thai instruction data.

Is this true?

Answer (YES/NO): NO